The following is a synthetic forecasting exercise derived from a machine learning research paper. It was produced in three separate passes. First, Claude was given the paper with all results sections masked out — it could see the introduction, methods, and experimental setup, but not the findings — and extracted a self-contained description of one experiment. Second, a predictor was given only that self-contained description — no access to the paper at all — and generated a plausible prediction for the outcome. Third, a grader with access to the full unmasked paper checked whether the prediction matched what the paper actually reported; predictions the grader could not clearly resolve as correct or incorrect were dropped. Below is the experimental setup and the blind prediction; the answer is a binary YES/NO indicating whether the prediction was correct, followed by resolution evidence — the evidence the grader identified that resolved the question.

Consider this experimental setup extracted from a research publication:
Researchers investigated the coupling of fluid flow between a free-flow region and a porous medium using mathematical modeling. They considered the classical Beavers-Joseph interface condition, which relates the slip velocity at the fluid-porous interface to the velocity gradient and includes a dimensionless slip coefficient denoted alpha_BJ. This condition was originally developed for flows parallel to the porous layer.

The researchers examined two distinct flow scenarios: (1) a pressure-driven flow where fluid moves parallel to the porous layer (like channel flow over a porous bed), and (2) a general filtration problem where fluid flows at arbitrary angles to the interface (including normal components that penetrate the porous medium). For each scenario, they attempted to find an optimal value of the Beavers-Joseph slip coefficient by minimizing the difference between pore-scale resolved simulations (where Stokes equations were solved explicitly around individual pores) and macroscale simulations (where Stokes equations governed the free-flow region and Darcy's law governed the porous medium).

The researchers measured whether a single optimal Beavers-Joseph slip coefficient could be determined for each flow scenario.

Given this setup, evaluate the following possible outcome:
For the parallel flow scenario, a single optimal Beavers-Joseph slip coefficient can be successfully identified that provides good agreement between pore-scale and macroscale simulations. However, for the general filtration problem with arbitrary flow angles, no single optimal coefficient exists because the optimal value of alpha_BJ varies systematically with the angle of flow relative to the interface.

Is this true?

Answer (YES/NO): YES